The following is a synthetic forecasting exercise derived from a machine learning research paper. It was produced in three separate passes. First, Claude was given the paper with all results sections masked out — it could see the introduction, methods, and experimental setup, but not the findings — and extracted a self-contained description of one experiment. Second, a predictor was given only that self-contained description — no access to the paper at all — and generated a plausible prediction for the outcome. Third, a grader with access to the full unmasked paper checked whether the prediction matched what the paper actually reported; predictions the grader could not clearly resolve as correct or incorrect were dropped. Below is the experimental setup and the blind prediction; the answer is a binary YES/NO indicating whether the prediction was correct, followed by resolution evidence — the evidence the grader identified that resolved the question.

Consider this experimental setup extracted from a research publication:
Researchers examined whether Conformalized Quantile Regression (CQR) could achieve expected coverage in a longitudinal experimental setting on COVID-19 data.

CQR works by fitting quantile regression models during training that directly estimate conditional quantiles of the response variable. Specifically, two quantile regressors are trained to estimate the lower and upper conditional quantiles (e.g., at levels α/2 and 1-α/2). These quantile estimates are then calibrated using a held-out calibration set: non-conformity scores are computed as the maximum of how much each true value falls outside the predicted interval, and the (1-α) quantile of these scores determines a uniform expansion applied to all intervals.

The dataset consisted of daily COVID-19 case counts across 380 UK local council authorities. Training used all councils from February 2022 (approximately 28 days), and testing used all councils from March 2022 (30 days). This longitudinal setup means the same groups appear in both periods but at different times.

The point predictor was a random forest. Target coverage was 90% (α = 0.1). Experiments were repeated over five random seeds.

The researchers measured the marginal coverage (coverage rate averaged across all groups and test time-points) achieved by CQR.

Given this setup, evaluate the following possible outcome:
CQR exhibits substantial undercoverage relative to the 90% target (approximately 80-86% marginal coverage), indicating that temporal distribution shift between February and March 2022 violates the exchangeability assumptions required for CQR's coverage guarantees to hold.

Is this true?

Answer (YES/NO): NO